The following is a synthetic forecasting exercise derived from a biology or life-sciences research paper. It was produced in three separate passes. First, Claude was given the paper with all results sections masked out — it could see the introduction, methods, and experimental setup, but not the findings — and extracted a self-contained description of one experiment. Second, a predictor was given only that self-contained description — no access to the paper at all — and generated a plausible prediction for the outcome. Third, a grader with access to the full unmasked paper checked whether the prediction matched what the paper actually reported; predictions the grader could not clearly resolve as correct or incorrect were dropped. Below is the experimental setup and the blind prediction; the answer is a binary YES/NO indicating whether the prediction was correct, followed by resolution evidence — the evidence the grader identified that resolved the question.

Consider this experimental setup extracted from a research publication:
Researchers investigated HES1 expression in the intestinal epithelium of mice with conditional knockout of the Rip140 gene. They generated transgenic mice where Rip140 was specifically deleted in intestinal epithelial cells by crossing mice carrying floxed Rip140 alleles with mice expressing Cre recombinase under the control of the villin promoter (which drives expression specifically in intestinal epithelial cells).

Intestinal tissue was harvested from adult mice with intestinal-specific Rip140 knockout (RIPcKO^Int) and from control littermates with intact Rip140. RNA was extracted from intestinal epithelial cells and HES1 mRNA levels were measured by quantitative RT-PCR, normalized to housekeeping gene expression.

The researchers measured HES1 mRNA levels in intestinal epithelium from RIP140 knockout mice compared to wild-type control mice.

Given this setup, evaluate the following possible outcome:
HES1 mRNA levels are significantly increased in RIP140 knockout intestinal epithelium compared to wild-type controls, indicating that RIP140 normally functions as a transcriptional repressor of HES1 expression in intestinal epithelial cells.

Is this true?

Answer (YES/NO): NO